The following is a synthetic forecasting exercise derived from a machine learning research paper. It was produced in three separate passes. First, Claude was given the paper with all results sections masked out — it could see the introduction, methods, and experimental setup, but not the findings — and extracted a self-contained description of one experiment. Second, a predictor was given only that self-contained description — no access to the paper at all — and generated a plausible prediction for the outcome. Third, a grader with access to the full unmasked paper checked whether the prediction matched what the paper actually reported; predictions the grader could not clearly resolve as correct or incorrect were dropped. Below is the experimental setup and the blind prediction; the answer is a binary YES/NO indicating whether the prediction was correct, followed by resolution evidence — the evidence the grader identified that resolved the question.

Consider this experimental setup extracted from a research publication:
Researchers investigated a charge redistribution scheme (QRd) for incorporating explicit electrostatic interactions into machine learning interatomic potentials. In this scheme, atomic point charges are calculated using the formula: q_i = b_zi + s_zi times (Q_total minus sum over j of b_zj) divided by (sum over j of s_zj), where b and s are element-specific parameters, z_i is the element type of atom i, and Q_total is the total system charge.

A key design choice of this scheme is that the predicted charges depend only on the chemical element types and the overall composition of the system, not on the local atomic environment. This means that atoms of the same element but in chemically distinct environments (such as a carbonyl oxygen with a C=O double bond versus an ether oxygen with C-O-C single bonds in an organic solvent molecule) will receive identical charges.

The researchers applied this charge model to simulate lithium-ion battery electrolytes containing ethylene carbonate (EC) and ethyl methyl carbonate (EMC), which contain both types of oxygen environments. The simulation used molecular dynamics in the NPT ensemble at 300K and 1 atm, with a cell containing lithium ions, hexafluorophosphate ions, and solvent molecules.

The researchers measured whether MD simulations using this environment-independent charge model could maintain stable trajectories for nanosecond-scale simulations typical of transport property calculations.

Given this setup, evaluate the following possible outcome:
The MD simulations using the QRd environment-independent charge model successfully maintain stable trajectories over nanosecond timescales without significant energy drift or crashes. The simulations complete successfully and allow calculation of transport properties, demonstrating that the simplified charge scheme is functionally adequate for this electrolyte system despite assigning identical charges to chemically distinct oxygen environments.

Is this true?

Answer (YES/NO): NO